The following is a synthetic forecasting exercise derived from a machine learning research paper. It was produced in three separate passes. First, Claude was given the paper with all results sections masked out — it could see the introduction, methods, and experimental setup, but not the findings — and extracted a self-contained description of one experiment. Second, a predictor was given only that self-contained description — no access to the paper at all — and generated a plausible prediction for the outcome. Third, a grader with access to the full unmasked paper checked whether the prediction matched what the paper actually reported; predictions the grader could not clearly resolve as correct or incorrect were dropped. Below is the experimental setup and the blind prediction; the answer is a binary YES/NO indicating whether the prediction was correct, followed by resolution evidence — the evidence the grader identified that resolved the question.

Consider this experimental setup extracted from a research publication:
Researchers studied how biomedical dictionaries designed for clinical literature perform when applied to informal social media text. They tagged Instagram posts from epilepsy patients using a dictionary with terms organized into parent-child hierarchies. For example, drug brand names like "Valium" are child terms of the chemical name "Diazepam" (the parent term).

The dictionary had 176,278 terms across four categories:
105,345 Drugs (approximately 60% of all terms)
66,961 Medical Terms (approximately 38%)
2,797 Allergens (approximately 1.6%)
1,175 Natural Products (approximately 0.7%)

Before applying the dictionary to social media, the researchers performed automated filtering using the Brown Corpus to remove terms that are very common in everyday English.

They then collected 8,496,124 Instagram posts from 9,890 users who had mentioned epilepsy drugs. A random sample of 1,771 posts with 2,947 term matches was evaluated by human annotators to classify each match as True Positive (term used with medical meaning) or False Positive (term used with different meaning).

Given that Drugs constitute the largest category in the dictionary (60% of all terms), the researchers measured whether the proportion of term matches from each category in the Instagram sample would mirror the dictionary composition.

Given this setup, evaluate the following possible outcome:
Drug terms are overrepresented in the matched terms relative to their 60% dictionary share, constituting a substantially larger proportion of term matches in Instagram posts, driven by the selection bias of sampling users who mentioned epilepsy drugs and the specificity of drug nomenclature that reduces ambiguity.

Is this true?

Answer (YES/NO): NO